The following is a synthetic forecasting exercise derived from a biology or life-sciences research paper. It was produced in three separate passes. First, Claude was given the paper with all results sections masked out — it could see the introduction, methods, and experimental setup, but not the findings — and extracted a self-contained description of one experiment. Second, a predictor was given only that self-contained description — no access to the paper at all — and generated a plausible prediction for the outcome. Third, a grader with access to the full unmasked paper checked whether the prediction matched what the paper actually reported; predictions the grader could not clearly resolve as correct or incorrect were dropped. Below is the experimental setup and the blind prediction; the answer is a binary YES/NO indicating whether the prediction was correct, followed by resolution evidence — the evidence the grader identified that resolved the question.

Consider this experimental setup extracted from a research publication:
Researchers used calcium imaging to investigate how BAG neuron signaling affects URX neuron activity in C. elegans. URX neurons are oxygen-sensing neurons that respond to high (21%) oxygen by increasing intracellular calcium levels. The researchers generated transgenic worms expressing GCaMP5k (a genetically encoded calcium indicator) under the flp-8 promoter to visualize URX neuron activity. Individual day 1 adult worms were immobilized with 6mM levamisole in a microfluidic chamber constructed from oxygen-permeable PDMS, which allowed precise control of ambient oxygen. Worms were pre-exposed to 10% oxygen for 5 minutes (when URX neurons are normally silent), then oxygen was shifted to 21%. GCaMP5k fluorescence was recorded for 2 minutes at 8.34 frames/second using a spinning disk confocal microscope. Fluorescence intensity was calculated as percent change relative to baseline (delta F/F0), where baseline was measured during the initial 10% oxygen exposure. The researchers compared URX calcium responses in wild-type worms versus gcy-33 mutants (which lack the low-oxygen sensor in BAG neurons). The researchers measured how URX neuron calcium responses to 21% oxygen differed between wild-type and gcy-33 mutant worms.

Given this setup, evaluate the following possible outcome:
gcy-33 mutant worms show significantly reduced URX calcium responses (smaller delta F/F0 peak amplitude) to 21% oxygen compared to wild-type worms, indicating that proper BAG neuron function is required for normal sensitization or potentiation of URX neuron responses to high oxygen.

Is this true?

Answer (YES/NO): NO